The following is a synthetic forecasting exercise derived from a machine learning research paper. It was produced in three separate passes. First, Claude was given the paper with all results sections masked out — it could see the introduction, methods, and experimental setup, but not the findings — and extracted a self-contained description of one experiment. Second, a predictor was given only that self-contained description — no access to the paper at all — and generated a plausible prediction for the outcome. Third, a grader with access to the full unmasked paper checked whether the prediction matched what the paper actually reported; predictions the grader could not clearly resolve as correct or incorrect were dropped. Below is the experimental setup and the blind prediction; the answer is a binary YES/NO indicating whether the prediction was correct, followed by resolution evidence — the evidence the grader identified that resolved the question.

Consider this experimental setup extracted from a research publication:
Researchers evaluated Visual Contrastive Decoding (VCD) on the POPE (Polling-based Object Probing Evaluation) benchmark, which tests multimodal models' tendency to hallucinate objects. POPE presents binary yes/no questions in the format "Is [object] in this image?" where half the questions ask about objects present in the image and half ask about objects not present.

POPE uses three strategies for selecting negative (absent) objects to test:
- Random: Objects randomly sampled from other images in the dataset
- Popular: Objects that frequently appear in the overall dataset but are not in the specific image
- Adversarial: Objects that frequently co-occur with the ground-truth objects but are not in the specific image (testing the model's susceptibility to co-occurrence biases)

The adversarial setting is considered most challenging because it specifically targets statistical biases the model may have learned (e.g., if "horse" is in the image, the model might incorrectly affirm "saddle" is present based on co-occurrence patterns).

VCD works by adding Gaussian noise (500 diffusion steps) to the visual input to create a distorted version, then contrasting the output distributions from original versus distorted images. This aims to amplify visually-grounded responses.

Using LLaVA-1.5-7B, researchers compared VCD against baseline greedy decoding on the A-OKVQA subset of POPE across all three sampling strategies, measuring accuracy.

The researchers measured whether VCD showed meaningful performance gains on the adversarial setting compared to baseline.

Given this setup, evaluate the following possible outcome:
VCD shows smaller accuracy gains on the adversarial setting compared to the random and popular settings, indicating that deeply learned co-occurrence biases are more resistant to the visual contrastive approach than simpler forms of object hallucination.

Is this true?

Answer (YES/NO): NO